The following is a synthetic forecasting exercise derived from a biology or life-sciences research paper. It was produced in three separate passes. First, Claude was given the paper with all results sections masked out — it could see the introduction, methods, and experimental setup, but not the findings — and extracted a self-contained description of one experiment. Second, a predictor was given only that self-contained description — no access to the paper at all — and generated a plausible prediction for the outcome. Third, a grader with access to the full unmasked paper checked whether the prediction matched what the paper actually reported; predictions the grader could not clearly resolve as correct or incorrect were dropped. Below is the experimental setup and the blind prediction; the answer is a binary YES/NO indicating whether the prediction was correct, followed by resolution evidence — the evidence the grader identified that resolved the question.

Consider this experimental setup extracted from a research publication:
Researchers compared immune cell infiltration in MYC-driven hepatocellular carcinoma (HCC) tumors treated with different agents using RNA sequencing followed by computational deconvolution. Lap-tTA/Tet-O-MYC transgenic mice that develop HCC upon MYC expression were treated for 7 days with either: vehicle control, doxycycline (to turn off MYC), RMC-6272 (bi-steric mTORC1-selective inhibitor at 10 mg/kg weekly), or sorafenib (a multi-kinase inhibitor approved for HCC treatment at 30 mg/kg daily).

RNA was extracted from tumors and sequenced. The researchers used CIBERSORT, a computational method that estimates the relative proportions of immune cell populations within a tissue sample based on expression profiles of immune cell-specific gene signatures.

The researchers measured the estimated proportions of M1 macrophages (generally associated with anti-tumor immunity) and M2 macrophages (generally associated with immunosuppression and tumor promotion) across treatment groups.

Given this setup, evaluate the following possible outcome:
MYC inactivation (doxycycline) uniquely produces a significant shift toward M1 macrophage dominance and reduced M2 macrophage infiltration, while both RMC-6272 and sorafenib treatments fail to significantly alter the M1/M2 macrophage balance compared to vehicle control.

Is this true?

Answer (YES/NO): NO